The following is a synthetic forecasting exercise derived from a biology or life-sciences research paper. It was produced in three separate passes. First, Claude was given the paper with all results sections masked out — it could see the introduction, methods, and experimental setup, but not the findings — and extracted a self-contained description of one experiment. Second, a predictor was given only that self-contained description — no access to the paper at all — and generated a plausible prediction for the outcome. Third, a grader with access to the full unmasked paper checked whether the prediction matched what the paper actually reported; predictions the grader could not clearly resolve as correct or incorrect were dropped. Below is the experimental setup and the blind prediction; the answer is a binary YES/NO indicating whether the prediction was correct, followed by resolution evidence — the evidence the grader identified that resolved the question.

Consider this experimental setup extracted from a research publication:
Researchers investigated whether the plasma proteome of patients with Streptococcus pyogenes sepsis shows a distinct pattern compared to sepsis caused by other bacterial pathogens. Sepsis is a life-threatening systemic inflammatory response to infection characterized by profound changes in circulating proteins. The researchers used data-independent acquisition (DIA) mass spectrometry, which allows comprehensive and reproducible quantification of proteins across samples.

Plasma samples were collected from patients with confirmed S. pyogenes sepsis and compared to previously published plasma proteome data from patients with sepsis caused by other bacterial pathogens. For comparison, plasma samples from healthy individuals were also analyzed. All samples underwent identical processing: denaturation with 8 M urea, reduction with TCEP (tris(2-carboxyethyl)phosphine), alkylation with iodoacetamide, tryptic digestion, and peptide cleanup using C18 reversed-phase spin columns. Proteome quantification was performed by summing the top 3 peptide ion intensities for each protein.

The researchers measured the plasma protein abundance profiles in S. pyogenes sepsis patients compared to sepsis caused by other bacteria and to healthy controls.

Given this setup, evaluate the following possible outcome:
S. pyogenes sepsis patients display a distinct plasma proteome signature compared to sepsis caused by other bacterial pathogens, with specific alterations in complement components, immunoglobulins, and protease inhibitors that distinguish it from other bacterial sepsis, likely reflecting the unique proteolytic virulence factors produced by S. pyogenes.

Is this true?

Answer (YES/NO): NO